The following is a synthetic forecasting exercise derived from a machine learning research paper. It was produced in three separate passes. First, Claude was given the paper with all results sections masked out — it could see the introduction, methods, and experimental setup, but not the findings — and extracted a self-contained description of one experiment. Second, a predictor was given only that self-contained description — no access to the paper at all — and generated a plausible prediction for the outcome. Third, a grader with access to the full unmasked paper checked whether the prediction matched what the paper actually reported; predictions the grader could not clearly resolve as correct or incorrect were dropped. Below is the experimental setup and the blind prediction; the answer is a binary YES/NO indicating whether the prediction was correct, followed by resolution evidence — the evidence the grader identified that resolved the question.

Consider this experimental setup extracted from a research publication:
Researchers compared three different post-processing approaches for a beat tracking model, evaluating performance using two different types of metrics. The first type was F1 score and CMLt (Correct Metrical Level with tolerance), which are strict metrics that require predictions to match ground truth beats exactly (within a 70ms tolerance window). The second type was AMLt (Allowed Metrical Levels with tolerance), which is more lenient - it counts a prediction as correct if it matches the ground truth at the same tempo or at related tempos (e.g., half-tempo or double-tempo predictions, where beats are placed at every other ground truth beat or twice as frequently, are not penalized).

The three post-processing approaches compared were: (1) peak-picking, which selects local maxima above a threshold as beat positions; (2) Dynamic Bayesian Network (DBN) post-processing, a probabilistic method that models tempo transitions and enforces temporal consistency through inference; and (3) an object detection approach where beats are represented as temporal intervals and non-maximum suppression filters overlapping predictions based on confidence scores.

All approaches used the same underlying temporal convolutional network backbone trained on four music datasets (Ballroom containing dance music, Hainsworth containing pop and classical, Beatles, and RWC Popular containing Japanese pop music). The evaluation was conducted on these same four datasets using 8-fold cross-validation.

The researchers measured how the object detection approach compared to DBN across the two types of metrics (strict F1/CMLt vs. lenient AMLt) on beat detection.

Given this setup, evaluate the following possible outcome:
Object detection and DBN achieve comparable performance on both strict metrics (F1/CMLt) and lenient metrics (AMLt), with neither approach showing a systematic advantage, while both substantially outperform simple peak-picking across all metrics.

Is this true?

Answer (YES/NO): NO